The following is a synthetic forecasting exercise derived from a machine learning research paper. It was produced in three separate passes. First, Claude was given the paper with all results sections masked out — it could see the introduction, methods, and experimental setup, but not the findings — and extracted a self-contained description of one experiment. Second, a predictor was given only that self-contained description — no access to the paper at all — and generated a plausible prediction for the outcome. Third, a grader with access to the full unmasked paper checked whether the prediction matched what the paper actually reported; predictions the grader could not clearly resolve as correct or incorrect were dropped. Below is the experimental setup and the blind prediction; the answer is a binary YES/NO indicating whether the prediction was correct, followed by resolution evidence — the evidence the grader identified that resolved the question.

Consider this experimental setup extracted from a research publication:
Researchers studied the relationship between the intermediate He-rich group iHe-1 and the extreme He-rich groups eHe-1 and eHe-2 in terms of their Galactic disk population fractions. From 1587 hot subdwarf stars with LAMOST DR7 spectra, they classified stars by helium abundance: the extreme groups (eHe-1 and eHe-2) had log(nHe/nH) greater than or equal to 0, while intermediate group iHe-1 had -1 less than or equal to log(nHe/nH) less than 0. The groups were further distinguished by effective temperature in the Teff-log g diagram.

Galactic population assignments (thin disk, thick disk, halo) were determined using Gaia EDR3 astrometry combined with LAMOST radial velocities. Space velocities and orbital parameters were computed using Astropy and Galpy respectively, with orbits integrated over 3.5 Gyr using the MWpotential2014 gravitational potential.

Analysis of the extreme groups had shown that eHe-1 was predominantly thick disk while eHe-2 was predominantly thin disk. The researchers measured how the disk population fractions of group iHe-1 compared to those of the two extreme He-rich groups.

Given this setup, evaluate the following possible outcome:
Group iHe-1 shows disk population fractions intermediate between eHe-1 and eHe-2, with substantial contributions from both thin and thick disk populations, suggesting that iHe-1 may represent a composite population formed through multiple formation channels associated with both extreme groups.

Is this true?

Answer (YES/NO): YES